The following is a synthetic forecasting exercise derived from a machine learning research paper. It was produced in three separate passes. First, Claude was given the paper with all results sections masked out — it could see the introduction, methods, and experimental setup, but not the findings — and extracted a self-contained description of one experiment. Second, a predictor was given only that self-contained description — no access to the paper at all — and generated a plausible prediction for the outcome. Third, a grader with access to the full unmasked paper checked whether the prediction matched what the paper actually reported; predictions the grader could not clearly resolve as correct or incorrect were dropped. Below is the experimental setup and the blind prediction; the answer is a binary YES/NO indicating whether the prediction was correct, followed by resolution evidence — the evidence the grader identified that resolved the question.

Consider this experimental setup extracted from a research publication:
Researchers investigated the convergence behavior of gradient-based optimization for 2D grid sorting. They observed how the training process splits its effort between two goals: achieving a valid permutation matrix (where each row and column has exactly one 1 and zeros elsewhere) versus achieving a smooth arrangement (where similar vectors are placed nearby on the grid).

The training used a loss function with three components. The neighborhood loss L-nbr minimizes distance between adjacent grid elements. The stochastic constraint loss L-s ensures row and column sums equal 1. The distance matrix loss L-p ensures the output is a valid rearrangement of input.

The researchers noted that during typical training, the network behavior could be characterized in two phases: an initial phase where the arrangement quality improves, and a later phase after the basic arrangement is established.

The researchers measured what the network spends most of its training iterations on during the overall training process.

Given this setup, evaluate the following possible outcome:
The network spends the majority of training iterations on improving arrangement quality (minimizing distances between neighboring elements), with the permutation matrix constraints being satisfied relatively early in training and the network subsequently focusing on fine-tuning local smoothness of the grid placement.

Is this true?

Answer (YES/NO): NO